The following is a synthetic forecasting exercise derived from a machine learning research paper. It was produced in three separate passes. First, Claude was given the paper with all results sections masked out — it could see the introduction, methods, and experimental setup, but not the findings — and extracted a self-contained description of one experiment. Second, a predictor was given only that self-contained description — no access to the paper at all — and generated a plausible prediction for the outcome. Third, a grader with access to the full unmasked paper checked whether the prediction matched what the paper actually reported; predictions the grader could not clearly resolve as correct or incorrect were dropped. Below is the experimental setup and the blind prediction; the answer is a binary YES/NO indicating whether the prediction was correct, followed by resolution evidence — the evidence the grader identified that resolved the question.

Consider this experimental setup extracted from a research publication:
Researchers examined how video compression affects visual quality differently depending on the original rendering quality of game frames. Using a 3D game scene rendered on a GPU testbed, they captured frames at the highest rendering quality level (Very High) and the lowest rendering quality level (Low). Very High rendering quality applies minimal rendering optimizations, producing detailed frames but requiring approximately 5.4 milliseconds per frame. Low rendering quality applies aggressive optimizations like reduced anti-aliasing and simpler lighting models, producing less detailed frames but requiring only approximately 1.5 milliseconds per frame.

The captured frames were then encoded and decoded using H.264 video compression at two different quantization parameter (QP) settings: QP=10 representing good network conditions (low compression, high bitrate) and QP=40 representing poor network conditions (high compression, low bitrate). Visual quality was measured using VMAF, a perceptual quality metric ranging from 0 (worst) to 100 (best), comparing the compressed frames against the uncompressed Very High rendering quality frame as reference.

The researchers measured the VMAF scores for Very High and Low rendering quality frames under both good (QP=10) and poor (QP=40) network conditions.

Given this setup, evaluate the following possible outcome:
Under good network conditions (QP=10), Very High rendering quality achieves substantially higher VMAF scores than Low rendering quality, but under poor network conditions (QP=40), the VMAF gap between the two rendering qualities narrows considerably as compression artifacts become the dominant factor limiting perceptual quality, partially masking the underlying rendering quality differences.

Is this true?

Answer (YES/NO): YES